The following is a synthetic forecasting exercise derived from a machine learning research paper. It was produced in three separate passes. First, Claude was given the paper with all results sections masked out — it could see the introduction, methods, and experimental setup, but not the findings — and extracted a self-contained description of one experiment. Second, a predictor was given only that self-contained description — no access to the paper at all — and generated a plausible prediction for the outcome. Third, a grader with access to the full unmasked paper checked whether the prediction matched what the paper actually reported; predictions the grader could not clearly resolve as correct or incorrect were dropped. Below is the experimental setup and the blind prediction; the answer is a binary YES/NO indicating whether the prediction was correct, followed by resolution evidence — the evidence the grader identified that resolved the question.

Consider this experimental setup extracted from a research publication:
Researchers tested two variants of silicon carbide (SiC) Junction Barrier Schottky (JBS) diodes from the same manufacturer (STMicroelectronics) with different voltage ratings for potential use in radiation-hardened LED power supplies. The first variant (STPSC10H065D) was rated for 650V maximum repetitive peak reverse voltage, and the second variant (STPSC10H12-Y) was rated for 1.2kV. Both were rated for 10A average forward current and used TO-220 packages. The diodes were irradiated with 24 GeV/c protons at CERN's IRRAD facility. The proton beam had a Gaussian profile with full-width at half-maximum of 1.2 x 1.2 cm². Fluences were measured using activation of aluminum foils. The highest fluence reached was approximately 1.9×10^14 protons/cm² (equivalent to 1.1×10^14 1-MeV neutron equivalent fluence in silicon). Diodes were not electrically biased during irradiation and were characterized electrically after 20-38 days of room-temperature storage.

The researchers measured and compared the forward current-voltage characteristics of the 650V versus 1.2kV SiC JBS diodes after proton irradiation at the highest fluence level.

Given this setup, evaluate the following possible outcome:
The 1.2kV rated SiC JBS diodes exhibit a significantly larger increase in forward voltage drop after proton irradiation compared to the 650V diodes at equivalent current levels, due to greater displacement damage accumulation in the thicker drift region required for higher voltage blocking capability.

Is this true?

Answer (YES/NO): NO